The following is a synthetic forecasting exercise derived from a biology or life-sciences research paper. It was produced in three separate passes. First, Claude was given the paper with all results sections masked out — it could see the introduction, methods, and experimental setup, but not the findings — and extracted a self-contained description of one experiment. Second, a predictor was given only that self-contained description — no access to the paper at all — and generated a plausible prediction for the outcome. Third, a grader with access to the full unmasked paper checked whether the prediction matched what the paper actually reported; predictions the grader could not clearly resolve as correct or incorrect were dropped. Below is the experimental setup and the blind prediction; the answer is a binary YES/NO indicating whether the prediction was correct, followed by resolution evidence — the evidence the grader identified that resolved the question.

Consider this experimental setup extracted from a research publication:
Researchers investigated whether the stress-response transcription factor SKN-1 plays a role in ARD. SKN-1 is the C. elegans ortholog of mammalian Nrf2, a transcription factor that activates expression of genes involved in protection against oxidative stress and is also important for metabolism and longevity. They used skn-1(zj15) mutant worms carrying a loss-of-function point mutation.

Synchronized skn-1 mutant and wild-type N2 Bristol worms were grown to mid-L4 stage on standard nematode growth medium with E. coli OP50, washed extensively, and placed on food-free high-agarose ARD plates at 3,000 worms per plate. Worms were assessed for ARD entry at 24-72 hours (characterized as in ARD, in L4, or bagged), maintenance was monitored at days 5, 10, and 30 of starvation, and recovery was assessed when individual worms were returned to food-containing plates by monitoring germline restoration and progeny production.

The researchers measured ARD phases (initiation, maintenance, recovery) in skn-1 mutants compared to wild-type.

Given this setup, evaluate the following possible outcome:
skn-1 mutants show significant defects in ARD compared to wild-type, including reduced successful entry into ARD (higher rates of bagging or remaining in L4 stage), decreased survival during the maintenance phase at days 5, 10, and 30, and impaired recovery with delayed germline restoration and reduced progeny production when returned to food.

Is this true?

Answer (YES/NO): NO